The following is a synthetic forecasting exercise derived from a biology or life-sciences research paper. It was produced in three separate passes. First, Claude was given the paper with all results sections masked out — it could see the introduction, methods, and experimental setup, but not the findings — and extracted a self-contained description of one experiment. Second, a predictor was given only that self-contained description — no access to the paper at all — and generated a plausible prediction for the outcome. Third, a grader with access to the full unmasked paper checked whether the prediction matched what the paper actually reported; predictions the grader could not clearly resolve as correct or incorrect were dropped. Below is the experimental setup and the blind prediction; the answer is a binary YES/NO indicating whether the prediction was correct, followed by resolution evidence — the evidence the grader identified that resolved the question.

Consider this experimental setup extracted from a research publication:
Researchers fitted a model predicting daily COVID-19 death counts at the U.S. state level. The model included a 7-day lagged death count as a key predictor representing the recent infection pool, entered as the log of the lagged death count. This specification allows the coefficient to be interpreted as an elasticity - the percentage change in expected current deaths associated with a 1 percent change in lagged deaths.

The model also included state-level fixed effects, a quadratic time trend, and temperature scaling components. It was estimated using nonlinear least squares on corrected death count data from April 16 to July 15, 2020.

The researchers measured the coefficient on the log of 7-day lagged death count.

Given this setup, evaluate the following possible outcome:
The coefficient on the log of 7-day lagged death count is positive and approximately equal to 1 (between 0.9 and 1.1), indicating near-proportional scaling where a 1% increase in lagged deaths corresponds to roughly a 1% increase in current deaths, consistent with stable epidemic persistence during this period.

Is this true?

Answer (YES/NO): NO